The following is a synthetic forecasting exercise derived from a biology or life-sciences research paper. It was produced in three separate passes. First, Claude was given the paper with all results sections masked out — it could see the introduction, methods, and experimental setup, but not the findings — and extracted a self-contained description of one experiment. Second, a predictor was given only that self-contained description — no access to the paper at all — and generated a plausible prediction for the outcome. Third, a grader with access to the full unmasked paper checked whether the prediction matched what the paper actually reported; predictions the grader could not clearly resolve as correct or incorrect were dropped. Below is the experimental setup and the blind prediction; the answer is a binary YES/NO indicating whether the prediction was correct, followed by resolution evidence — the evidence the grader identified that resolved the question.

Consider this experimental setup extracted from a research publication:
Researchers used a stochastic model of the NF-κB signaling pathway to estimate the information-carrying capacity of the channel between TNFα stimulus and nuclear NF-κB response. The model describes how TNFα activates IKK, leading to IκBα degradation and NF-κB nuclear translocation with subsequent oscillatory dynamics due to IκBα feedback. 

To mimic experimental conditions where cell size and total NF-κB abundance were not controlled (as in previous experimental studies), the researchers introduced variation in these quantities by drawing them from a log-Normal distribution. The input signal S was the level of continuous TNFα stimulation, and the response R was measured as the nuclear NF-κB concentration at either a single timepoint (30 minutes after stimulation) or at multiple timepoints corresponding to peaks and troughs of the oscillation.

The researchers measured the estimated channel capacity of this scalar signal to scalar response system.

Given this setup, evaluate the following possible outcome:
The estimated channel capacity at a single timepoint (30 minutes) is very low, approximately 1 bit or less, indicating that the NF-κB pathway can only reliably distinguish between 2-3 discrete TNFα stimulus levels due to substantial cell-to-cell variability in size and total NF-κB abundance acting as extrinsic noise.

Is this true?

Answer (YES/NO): YES